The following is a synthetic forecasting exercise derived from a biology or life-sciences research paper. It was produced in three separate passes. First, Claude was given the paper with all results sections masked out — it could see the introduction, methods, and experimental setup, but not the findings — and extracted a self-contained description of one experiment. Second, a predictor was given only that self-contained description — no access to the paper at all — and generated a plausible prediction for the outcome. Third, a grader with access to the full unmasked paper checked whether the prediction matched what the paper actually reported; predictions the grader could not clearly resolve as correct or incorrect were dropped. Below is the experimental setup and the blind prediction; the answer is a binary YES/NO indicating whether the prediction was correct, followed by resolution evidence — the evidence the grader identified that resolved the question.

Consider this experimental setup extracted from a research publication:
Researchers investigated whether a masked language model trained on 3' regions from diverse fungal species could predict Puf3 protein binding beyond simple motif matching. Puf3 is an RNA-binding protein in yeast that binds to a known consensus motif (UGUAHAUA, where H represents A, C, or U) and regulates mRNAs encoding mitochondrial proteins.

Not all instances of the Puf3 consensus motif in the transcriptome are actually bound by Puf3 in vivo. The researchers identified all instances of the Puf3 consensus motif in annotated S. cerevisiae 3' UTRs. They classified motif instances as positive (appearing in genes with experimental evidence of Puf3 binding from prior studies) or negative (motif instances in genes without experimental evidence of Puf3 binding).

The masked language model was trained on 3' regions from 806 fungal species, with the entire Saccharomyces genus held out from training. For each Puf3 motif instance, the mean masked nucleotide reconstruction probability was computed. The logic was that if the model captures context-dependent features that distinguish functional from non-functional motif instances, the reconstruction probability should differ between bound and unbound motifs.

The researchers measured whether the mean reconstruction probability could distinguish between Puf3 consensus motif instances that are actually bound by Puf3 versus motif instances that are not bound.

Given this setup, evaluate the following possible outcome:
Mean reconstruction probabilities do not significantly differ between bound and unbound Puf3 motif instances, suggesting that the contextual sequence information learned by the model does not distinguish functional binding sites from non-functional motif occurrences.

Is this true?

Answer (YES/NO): NO